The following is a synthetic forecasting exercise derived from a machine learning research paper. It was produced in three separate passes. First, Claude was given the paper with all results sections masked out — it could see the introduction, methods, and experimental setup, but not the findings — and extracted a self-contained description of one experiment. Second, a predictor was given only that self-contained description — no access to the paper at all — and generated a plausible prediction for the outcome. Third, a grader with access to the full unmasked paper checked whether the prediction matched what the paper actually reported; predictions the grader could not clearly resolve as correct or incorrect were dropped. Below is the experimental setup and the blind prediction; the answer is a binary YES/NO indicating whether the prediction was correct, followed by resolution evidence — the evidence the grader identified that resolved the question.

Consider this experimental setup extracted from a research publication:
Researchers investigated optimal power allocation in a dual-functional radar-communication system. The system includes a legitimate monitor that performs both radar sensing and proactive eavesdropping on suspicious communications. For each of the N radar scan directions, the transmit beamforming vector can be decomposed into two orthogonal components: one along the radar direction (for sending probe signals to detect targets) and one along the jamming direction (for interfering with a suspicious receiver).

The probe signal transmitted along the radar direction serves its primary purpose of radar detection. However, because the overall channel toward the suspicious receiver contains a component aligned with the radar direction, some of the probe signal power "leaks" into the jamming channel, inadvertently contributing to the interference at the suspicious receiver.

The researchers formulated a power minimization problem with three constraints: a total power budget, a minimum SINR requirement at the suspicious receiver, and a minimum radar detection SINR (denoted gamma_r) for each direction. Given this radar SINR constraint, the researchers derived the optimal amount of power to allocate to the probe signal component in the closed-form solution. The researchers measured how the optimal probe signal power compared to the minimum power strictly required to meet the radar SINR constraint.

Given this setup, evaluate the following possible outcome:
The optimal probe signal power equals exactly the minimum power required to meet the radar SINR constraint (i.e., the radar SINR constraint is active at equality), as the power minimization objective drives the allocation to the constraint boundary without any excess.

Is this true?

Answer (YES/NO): YES